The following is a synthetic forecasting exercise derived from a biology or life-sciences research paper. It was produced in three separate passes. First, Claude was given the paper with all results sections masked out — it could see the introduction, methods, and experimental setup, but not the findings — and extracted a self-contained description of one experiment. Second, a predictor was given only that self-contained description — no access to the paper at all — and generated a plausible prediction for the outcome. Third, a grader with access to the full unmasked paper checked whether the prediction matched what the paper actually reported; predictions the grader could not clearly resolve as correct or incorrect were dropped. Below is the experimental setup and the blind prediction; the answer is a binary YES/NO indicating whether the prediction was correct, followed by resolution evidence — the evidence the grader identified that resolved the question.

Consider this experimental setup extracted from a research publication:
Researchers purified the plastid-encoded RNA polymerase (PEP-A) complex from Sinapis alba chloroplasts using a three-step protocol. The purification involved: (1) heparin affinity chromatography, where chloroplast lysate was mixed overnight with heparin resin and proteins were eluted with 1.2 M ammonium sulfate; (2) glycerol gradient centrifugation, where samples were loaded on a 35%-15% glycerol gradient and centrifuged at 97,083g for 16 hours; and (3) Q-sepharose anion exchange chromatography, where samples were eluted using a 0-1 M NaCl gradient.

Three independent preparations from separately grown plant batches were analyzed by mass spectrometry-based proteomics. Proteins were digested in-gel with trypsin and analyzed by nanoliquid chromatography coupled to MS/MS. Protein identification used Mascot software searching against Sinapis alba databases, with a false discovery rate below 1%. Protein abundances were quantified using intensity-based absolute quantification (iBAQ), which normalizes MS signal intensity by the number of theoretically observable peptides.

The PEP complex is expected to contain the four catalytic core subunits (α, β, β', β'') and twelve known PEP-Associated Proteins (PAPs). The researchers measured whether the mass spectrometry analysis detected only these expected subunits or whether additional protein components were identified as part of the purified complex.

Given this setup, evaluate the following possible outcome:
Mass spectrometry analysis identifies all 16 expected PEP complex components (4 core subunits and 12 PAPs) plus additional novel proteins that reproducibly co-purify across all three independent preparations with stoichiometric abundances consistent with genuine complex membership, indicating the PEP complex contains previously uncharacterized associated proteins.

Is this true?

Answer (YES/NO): NO